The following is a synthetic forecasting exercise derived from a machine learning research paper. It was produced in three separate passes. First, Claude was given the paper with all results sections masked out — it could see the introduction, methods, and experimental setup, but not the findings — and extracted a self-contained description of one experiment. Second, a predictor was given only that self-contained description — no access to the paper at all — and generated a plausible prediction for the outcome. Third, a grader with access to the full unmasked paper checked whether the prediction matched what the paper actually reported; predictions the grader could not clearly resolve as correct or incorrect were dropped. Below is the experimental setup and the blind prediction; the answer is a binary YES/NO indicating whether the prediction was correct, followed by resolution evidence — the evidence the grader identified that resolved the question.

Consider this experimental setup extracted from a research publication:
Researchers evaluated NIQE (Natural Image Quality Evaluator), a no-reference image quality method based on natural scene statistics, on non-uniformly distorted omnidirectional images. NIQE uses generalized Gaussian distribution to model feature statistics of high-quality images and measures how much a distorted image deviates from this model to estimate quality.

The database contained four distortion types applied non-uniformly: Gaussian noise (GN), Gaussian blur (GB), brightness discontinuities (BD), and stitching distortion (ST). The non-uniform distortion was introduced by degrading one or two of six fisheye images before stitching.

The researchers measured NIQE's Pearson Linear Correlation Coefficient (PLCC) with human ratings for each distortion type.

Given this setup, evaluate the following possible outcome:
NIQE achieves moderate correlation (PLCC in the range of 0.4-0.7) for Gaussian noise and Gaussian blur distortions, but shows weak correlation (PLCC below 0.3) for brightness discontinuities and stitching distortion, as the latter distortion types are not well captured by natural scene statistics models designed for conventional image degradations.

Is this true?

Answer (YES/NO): NO